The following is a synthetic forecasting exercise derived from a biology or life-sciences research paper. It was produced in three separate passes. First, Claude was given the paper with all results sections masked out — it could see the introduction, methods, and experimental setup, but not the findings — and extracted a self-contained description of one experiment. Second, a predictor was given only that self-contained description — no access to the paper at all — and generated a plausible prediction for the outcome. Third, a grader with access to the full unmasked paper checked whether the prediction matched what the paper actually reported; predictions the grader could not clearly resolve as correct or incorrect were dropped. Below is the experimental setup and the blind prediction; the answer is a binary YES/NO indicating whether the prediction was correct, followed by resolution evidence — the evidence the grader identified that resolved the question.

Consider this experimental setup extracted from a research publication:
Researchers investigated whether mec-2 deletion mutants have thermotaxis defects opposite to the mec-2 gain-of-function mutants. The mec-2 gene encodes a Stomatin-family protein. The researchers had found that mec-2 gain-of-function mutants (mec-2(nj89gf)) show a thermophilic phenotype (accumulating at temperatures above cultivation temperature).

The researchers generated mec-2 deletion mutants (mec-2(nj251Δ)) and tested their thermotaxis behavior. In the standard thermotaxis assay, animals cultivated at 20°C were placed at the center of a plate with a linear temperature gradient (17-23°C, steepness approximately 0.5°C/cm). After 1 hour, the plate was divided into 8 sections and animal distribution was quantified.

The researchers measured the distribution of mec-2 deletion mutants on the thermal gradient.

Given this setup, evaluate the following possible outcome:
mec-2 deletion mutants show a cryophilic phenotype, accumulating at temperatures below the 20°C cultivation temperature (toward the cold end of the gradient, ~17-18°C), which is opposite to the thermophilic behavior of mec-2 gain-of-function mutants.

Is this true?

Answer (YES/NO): NO